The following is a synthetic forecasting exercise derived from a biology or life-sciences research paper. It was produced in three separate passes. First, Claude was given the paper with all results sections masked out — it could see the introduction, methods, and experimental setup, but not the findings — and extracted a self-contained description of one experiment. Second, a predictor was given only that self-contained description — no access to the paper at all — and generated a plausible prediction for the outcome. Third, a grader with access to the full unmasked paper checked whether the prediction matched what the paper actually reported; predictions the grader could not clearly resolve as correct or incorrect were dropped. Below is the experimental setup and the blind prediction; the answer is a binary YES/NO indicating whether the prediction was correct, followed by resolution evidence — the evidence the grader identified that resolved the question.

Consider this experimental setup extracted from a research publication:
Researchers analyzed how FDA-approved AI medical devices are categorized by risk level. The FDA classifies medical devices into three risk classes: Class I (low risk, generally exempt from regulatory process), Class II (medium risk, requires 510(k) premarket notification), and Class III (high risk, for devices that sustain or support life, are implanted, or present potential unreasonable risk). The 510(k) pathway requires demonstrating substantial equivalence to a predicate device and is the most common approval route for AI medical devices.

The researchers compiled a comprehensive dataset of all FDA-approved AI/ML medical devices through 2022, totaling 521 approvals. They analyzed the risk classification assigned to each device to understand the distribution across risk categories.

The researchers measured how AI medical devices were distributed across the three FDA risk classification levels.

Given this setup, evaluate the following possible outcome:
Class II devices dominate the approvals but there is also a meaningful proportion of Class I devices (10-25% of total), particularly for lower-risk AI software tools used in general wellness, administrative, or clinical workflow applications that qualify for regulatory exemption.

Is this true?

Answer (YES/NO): NO